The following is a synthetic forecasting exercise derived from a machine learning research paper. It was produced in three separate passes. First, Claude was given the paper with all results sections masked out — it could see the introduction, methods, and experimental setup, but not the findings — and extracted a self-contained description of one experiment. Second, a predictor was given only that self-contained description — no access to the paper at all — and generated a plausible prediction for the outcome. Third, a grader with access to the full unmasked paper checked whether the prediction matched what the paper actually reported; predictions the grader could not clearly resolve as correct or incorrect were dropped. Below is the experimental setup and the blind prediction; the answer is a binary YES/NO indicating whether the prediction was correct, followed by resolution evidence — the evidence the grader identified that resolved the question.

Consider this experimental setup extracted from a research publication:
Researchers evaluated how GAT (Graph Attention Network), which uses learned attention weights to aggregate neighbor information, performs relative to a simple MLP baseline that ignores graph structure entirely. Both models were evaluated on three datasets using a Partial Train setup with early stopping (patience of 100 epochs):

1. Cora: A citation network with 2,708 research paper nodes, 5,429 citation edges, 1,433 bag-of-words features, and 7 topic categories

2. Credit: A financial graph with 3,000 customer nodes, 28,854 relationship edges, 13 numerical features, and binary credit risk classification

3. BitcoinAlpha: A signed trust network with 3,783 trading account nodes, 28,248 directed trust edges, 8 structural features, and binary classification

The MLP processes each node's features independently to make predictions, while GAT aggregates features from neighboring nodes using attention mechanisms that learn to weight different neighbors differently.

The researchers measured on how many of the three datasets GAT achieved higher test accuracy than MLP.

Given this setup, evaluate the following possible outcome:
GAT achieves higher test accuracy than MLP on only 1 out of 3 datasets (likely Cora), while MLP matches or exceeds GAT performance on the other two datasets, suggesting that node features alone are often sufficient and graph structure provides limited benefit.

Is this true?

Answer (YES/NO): YES